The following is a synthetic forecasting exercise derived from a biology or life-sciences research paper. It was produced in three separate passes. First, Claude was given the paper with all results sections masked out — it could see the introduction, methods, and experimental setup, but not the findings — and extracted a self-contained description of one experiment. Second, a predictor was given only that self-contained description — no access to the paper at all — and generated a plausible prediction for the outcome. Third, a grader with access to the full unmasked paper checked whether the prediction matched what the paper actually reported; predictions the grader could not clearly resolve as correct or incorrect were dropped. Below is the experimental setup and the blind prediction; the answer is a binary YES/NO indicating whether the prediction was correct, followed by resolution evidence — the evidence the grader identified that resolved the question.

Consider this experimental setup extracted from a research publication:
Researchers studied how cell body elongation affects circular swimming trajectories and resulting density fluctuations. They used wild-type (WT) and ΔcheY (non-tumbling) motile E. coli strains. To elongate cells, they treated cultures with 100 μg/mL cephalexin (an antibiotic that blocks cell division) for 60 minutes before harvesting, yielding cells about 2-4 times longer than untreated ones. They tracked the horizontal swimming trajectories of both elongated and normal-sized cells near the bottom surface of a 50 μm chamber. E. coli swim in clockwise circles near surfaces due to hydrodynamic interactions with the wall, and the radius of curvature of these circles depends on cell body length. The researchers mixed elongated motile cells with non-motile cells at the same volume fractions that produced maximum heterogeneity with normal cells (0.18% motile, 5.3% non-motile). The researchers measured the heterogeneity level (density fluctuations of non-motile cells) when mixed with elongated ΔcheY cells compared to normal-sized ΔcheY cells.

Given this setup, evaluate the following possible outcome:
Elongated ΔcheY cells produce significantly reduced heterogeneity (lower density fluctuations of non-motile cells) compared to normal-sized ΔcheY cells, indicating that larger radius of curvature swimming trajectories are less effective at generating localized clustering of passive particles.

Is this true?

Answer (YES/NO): NO